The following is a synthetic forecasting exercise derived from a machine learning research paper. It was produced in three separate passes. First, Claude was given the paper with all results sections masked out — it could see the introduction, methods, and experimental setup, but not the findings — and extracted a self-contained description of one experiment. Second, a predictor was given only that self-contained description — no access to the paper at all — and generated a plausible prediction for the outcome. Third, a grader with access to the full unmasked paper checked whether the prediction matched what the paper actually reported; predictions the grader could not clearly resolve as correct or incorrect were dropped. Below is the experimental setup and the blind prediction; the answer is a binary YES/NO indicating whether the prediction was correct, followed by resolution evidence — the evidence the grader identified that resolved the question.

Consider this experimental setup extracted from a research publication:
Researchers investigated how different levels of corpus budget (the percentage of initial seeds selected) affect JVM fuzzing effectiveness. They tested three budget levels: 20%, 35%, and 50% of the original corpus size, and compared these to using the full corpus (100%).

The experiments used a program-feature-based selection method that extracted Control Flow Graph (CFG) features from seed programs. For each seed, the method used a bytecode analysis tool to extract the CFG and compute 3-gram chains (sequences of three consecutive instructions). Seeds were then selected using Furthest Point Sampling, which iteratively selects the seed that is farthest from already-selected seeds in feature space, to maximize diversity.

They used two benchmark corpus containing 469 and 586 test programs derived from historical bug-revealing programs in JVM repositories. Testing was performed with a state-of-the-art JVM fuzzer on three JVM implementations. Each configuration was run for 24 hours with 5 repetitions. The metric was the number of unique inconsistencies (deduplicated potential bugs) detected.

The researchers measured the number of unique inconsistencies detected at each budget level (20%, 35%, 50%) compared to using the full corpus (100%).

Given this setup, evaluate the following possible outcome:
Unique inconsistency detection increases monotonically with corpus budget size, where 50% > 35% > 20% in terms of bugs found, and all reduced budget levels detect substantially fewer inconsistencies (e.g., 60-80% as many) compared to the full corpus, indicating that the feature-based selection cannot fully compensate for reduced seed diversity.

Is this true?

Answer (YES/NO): NO